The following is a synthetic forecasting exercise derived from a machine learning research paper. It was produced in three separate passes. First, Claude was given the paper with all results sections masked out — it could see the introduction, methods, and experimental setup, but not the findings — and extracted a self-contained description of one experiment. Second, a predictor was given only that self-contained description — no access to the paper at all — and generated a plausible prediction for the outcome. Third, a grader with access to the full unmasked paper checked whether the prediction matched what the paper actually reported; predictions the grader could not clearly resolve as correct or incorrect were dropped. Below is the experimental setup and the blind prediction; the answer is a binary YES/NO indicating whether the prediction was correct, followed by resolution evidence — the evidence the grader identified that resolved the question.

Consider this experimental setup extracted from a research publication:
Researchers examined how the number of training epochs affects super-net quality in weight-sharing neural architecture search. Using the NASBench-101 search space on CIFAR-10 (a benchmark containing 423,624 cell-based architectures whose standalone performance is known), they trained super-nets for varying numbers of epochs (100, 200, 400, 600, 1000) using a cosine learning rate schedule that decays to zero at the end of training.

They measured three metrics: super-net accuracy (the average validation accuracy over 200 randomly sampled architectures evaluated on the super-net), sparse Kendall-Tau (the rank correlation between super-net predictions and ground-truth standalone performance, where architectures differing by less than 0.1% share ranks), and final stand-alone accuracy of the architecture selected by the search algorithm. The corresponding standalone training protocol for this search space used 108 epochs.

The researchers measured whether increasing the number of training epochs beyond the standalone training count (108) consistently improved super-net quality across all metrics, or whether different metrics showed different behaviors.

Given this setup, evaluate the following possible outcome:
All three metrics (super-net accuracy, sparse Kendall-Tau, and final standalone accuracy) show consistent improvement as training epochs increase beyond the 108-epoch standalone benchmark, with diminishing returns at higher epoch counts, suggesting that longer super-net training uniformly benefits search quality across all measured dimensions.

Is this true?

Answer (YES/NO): NO